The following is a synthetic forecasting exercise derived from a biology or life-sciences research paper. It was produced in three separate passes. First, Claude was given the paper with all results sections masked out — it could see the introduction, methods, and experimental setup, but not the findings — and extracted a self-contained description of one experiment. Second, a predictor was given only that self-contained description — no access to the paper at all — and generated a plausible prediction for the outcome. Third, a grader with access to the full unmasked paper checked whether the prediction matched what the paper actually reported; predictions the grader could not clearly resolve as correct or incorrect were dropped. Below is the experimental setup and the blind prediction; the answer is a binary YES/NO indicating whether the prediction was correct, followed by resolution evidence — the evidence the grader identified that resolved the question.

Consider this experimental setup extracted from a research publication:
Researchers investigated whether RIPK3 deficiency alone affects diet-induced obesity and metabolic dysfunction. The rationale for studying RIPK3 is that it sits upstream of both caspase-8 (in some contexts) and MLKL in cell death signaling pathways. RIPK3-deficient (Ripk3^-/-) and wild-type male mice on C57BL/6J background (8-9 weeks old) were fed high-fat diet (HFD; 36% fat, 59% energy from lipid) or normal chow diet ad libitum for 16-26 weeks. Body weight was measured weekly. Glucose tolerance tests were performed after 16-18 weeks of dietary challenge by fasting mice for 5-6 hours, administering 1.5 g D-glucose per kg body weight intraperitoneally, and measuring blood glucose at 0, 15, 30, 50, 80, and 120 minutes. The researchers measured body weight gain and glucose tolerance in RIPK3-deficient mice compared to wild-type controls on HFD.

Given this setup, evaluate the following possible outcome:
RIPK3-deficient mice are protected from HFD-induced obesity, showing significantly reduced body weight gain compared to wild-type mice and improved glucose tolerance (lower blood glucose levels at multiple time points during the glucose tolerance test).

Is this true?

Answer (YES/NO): NO